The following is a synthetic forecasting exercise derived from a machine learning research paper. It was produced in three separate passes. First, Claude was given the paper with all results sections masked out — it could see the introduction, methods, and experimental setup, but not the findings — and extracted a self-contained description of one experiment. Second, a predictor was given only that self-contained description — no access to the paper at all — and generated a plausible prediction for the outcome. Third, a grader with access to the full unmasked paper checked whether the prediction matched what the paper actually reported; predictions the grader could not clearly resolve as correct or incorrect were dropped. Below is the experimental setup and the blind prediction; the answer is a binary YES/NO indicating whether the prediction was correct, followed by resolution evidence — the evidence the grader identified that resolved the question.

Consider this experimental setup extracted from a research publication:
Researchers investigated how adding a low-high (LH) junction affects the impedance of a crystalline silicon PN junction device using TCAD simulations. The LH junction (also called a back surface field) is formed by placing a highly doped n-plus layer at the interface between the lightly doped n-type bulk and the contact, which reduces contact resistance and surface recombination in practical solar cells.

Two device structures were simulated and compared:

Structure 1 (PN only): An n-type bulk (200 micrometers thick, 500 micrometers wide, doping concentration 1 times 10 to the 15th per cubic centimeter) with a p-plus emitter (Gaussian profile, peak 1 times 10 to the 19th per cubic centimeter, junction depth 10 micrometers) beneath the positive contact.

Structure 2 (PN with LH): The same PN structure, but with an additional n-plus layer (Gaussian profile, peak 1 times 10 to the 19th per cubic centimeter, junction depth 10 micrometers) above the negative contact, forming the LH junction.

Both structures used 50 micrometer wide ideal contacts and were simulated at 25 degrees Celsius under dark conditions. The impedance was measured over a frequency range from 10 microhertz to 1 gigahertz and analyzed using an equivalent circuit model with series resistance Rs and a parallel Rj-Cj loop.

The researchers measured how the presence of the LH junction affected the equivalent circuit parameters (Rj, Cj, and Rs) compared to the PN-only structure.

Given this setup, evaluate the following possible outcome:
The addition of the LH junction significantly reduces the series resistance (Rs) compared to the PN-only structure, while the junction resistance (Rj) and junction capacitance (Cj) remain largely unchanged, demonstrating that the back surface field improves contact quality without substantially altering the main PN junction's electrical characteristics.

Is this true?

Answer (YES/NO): NO